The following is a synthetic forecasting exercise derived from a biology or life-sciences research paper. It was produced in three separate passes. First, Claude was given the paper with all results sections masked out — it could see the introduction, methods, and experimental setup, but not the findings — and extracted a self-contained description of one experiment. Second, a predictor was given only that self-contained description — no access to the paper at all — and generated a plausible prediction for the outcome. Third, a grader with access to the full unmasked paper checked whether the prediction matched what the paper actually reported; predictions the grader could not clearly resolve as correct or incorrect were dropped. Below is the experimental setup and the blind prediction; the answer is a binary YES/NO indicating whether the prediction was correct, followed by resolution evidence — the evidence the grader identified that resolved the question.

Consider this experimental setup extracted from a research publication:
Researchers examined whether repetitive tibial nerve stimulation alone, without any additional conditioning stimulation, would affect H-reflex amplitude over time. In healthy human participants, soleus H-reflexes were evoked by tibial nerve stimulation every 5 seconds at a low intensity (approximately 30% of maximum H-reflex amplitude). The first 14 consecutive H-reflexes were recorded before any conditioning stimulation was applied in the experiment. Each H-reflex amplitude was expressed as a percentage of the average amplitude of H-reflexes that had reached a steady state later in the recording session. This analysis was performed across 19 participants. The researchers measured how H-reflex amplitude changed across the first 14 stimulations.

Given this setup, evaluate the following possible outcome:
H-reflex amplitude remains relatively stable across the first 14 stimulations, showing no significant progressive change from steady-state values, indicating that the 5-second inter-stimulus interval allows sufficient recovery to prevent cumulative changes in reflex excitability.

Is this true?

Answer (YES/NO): NO